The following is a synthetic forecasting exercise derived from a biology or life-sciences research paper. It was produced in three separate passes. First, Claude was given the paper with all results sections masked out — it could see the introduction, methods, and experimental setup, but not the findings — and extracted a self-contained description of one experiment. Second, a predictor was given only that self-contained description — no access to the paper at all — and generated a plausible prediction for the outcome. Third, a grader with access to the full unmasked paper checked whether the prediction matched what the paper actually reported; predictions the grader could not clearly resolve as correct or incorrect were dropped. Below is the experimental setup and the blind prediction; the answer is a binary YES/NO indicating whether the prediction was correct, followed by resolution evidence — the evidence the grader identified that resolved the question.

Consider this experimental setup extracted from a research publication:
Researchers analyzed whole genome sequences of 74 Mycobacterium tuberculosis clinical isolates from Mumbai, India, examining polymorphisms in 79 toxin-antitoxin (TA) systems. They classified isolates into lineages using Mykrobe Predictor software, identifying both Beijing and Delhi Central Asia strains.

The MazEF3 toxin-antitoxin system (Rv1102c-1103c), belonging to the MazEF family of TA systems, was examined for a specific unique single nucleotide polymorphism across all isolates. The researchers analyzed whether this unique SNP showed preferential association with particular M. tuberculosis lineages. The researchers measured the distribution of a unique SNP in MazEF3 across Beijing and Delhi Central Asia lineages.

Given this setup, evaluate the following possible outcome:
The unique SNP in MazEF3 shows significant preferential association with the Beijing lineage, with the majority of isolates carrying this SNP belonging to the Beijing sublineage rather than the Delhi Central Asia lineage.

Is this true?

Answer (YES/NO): NO